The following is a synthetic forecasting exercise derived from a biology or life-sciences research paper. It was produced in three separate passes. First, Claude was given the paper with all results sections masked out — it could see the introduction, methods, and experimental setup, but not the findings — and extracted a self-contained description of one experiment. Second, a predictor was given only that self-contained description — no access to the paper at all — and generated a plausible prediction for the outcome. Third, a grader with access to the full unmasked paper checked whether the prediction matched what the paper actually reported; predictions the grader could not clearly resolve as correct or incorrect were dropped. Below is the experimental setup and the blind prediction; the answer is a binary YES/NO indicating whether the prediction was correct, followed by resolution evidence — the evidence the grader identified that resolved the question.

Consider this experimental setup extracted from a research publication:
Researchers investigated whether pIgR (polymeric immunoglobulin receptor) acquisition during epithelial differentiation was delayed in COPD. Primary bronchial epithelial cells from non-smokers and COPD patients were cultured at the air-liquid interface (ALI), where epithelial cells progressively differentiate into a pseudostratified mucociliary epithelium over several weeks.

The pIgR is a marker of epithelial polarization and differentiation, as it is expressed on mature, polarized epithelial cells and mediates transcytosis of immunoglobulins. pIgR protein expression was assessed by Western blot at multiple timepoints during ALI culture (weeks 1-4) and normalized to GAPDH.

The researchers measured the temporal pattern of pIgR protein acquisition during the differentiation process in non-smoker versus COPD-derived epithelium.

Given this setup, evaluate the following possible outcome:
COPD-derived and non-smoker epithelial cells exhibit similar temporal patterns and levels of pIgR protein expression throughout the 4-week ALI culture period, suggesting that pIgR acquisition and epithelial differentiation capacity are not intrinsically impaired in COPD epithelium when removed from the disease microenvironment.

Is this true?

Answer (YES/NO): NO